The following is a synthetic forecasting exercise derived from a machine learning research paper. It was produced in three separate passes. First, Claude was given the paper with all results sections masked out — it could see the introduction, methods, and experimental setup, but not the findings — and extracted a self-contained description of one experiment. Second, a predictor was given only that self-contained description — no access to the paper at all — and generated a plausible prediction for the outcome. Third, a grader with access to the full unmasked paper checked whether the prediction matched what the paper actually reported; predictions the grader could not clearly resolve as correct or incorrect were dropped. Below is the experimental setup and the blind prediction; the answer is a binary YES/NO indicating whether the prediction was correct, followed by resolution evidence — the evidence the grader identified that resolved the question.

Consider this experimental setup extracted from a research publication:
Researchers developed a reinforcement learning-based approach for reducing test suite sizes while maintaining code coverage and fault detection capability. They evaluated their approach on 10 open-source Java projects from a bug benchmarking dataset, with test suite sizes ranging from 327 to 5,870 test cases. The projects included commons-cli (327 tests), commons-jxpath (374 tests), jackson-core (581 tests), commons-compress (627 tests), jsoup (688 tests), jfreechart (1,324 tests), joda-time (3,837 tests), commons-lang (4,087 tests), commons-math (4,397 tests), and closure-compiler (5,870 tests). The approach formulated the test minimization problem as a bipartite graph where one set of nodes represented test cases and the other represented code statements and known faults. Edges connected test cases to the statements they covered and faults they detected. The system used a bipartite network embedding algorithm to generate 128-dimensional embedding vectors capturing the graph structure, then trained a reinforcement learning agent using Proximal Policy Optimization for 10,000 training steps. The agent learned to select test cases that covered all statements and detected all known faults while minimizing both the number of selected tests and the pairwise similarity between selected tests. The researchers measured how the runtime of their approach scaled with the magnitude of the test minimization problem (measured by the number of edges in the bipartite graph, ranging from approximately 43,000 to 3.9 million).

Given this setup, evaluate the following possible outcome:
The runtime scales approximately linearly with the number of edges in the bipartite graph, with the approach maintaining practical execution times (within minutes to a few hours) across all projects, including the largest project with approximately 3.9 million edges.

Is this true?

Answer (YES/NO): YES